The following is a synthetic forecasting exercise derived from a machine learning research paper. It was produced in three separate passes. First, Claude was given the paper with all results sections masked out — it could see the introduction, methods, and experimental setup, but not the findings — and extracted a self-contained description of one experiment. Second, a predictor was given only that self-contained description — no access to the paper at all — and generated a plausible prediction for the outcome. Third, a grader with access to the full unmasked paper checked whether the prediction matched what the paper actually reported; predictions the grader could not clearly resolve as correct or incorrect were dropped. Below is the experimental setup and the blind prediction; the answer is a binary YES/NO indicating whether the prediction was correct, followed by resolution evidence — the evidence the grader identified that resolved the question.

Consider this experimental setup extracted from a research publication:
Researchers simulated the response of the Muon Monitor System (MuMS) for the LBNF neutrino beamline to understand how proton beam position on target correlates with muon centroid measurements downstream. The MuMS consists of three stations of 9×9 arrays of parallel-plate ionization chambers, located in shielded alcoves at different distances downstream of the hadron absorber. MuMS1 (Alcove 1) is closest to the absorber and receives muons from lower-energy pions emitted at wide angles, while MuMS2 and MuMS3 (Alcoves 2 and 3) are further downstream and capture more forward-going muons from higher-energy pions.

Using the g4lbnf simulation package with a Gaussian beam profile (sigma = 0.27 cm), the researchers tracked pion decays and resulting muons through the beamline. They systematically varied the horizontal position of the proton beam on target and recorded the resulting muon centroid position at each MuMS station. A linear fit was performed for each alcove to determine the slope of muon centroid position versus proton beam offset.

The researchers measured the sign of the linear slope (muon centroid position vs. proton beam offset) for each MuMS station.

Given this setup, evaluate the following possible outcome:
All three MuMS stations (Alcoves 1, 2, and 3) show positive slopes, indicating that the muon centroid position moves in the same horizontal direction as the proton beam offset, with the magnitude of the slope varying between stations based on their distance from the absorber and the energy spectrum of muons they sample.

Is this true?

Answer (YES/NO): NO